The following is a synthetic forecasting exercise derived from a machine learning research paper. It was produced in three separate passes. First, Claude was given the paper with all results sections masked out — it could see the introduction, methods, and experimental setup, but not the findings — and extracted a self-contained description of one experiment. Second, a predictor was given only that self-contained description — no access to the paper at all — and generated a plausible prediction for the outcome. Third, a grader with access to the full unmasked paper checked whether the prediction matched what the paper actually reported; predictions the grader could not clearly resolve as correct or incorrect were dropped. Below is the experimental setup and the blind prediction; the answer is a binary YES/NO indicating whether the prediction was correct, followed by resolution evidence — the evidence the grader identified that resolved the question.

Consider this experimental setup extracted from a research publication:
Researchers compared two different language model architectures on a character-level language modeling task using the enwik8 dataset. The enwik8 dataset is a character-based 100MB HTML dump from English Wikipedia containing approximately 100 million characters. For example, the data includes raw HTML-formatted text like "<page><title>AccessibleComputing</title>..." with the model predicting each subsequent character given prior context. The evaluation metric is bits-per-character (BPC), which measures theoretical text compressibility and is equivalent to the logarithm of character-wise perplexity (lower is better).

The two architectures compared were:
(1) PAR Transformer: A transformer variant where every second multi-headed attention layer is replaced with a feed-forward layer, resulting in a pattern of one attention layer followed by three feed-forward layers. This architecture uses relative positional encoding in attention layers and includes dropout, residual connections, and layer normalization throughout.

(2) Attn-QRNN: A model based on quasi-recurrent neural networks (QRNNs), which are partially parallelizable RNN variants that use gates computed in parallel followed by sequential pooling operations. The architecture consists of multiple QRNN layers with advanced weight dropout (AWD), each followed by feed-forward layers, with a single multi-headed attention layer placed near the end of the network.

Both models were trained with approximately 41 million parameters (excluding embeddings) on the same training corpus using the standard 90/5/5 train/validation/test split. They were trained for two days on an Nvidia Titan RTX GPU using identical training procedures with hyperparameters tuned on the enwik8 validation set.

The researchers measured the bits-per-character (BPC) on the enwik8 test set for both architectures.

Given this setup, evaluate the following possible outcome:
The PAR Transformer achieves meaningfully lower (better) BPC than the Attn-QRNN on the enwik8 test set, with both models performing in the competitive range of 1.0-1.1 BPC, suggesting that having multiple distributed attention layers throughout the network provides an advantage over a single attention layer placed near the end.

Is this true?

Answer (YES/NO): YES